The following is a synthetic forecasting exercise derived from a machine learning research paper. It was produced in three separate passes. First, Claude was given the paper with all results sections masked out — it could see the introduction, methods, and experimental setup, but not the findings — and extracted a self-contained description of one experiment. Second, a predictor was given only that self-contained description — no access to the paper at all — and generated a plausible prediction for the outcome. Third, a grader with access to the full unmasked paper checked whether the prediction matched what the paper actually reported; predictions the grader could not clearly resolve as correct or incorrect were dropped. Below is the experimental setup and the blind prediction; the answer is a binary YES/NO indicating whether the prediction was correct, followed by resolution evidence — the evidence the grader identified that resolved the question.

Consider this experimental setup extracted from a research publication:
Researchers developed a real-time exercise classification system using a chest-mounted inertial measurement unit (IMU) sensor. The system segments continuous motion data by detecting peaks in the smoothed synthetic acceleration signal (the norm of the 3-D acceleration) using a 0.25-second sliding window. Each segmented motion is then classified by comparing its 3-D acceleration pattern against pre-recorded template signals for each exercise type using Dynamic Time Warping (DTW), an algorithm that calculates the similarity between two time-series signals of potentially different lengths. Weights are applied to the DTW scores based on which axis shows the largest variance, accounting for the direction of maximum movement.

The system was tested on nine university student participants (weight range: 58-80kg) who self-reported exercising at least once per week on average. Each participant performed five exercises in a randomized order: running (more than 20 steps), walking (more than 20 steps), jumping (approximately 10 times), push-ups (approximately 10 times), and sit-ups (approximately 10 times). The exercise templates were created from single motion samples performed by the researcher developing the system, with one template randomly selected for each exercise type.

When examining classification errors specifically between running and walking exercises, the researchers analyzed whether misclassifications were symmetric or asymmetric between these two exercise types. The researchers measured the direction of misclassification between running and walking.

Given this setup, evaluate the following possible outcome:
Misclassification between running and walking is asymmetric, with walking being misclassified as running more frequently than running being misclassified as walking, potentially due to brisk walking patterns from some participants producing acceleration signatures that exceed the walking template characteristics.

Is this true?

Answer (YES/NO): NO